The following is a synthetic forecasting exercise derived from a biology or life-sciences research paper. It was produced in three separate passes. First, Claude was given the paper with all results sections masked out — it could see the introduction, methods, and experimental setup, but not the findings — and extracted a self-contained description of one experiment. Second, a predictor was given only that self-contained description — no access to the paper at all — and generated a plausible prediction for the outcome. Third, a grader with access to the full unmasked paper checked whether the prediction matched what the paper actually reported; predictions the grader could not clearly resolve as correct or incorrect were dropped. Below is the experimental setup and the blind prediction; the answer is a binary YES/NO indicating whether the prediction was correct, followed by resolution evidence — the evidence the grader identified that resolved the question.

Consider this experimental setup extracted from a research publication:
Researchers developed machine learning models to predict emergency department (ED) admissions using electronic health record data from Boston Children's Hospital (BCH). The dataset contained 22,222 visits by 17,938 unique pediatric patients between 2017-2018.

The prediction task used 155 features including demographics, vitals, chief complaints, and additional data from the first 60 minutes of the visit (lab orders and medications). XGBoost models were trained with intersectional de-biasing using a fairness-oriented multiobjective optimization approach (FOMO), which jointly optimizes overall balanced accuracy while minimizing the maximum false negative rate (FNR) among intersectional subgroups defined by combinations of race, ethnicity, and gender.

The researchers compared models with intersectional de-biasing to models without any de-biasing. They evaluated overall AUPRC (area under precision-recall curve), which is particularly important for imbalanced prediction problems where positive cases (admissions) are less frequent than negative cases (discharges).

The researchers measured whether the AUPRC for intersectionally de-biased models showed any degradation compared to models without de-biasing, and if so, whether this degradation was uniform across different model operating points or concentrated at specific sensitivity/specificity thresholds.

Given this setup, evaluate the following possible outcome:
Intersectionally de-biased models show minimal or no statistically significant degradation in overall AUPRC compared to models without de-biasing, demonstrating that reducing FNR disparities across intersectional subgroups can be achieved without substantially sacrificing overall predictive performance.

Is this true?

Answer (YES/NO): YES